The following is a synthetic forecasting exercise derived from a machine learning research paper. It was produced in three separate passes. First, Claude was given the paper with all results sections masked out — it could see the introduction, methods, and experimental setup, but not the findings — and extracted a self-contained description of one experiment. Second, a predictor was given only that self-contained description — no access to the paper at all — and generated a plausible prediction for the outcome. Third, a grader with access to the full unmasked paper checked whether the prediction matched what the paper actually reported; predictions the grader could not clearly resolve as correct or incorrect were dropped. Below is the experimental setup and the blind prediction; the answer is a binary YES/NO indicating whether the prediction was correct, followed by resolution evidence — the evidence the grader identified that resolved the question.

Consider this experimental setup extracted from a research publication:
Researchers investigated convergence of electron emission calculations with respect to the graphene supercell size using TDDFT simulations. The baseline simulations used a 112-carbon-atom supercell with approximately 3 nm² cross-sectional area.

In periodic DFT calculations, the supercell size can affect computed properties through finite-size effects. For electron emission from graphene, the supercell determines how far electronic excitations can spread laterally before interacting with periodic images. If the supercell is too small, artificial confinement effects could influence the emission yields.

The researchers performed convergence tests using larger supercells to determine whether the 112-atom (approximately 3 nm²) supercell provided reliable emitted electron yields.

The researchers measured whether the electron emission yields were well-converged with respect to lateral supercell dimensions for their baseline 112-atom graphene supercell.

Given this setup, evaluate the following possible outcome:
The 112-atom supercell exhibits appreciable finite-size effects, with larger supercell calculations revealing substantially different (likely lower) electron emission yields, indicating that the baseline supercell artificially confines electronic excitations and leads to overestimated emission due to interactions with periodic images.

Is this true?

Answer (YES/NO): NO